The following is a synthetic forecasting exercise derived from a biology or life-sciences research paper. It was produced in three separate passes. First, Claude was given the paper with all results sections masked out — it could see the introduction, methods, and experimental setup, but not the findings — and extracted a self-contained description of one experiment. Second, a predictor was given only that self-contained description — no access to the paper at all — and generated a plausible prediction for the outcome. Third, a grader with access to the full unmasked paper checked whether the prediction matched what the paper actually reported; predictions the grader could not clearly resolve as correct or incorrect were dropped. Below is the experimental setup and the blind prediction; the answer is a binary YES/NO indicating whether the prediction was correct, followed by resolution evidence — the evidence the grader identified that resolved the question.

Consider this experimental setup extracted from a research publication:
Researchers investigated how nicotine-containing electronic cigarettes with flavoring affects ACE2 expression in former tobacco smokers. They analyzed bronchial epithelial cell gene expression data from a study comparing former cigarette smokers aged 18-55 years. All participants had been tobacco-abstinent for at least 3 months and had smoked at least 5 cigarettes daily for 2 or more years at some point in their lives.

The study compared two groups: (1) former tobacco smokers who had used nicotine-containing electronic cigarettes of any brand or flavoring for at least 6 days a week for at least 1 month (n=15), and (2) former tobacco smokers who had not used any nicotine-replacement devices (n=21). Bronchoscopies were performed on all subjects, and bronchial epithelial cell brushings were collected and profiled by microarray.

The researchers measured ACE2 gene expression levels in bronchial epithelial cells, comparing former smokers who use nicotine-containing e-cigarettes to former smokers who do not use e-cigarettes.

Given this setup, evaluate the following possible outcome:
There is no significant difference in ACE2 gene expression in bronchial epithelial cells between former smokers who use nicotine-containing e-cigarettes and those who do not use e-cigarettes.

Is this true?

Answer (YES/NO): YES